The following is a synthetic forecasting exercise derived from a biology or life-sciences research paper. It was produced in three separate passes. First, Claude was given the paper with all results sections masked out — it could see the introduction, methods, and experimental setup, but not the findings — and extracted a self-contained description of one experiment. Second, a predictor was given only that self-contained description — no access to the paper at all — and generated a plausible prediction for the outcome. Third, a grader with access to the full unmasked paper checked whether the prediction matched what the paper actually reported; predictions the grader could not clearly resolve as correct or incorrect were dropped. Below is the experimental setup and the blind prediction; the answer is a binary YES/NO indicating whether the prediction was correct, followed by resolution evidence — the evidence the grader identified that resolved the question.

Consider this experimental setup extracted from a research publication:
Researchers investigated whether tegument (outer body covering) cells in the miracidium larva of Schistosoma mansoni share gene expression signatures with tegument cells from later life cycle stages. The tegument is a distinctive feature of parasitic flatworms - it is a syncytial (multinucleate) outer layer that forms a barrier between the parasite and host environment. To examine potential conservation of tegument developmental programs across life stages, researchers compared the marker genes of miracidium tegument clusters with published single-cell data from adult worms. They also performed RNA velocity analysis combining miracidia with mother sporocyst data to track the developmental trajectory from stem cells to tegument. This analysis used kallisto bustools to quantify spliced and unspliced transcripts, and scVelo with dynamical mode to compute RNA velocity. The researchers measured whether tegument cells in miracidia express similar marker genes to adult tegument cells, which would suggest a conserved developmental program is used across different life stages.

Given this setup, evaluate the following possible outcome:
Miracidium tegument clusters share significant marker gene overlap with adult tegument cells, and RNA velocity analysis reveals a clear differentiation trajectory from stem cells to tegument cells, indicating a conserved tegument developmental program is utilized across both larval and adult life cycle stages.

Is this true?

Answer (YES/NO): YES